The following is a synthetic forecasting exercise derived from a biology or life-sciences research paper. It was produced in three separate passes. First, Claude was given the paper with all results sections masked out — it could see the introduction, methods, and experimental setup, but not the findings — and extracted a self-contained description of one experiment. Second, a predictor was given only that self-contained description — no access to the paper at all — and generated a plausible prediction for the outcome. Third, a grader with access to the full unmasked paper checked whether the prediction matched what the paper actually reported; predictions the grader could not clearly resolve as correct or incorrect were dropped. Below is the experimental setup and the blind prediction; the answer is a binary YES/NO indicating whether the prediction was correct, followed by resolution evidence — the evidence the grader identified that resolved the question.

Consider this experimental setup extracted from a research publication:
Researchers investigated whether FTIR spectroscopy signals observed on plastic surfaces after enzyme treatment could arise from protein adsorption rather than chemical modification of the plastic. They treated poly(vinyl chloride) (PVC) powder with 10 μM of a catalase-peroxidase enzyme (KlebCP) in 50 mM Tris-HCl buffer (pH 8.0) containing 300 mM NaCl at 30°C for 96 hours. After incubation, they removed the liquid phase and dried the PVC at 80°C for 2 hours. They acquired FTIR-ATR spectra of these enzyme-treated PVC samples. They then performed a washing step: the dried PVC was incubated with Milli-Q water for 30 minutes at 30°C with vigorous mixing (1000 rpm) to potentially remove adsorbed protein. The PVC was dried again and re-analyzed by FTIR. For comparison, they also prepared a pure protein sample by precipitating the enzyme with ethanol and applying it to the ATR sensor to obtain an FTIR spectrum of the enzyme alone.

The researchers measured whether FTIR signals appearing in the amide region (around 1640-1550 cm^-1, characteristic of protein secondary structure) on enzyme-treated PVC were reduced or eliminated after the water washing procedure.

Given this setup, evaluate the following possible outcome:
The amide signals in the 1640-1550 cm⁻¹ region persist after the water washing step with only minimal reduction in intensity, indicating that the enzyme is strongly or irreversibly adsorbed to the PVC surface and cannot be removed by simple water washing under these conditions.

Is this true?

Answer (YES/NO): NO